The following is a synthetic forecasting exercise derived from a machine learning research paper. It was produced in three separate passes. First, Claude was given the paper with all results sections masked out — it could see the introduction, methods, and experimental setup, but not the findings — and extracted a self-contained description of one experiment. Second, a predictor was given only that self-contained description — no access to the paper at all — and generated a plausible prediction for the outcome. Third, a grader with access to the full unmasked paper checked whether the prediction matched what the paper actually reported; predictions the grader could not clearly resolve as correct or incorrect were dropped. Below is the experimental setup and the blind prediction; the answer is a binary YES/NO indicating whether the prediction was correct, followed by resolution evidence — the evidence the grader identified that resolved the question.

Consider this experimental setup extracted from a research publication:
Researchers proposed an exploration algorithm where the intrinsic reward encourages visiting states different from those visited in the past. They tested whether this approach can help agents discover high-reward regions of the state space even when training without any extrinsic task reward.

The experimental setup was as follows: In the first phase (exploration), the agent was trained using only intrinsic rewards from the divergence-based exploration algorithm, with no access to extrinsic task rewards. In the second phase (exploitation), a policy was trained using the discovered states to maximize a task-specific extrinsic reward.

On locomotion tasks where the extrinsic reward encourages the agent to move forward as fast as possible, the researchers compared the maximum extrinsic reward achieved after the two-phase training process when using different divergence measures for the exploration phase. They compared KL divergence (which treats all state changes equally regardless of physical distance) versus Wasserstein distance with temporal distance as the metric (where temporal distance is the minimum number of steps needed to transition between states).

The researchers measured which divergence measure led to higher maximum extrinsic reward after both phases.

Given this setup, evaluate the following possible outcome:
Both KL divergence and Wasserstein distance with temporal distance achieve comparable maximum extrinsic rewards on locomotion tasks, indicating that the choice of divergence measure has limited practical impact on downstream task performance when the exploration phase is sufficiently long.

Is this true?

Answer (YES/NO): NO